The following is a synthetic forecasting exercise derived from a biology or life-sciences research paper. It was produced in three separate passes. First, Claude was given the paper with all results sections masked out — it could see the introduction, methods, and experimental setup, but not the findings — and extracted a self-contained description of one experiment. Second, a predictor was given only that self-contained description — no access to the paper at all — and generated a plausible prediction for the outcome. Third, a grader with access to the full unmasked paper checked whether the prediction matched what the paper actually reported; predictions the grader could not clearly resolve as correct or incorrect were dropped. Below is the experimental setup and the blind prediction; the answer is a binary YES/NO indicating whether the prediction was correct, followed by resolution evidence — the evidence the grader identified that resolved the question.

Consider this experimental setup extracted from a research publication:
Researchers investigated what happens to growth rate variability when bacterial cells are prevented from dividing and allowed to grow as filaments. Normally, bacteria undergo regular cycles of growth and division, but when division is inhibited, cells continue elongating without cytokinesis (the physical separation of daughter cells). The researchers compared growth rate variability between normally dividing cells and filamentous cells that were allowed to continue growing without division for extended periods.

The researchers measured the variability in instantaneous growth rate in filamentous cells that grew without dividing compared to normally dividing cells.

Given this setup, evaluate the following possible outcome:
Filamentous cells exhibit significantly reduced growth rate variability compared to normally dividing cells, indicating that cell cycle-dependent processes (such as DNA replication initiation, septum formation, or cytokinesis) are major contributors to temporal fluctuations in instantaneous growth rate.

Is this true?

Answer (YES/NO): YES